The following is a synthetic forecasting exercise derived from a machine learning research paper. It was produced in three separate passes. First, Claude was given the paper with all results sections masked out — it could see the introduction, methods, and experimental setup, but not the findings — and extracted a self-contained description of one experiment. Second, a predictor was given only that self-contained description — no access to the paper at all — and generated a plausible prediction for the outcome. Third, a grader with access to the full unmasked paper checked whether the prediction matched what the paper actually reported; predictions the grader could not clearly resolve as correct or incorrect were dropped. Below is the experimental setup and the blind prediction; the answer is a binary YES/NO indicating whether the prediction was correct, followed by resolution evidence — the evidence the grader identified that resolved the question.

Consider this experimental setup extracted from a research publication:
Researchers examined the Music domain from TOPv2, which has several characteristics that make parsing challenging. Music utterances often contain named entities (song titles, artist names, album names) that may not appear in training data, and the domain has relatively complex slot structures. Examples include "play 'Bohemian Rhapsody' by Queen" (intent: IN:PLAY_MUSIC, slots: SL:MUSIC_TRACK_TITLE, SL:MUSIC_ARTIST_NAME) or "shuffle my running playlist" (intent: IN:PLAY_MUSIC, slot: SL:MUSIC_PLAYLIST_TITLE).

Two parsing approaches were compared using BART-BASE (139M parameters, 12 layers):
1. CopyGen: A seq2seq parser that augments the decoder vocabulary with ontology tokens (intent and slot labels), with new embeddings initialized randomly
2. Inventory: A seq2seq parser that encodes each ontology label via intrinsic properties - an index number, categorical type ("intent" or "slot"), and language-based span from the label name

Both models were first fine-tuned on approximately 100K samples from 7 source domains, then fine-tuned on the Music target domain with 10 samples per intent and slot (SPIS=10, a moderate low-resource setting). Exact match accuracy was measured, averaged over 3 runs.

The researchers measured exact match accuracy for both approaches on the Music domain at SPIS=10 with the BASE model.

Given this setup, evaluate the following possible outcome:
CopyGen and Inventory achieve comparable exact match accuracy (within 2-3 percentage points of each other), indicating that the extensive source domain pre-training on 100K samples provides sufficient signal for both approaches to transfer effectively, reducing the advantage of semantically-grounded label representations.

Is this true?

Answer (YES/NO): YES